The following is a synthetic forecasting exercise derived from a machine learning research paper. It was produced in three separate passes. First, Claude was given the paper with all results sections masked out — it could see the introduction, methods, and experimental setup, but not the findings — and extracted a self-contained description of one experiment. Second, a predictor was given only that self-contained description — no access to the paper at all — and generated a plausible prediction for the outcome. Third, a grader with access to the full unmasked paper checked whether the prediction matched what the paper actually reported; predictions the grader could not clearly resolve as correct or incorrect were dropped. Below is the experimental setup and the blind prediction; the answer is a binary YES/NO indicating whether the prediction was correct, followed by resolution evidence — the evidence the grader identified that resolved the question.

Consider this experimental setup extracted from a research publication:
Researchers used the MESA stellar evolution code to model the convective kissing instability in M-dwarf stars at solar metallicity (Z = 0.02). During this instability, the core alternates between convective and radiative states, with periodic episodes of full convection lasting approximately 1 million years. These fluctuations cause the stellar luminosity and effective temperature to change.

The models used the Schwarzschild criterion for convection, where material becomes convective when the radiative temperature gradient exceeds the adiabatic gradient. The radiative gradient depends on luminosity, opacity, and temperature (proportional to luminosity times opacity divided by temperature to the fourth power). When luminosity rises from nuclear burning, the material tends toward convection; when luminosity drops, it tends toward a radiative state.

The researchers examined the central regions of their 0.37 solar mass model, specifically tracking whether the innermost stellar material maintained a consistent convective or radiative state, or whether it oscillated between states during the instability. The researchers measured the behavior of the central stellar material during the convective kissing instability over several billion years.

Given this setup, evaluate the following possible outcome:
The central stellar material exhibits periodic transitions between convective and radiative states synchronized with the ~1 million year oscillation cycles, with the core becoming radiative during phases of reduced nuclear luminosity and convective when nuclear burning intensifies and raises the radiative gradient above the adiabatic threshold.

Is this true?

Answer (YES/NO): YES